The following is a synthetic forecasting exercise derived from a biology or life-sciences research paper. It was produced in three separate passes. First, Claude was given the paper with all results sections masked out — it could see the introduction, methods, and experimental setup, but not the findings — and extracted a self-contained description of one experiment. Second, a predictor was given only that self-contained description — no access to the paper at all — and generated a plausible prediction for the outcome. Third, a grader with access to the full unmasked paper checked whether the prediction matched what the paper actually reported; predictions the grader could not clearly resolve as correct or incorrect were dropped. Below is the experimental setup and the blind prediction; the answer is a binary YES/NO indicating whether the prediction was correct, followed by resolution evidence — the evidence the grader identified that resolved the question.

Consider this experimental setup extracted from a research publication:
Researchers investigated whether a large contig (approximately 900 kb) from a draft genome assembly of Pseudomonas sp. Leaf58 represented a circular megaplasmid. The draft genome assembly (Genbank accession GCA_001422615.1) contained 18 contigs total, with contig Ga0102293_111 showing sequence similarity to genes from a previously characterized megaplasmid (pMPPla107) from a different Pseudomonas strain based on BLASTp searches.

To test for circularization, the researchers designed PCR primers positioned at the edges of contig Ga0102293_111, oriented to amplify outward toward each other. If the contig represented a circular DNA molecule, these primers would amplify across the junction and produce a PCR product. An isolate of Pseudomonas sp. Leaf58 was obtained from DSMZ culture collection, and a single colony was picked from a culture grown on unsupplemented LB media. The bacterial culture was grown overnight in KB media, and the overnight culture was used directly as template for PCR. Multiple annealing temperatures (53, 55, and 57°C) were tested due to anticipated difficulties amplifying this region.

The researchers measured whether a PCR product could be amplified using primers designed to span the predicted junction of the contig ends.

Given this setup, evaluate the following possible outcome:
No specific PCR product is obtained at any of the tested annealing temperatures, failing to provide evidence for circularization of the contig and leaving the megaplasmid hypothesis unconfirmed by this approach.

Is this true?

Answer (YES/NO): NO